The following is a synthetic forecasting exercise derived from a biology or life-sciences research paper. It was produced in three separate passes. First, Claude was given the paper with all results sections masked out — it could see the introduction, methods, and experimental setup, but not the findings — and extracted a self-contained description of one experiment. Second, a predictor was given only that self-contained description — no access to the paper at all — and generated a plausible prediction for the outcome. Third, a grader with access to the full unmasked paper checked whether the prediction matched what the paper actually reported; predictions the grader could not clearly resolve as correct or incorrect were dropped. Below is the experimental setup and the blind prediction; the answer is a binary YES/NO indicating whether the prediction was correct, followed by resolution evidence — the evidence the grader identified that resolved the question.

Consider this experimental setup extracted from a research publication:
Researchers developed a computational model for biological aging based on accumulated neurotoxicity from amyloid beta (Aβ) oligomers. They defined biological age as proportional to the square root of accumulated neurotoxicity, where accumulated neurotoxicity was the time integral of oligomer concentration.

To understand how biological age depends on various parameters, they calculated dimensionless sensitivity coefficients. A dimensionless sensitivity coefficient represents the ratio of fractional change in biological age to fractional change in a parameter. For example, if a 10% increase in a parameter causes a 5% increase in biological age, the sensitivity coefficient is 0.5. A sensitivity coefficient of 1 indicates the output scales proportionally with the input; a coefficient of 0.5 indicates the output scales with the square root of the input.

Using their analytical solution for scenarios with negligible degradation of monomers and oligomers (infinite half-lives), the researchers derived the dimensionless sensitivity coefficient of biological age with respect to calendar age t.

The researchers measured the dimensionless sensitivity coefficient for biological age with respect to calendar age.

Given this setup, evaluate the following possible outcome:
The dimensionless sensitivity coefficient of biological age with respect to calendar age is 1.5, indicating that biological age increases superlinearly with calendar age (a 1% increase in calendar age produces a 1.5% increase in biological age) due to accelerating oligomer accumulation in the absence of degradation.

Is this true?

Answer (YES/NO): NO